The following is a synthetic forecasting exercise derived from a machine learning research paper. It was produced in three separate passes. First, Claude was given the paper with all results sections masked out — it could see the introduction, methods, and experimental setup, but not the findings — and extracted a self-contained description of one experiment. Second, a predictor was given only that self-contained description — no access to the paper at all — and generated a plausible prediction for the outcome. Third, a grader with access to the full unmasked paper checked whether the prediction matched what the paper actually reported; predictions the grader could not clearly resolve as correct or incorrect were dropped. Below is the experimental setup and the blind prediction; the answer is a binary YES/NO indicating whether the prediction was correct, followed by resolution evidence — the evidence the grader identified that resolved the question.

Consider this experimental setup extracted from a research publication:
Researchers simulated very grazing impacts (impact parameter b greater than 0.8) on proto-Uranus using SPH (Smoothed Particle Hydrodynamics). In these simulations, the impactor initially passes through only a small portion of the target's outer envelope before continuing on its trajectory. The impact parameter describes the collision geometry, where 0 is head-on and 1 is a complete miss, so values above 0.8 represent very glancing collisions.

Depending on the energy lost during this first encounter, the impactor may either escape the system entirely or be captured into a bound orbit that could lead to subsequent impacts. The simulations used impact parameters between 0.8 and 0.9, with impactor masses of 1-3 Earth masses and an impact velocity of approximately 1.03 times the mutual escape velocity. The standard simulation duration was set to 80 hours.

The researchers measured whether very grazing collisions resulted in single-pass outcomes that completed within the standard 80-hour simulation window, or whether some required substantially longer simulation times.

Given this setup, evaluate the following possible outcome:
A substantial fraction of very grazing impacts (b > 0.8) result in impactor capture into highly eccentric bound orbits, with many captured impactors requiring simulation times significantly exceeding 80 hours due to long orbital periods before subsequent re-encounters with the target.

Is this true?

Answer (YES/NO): NO